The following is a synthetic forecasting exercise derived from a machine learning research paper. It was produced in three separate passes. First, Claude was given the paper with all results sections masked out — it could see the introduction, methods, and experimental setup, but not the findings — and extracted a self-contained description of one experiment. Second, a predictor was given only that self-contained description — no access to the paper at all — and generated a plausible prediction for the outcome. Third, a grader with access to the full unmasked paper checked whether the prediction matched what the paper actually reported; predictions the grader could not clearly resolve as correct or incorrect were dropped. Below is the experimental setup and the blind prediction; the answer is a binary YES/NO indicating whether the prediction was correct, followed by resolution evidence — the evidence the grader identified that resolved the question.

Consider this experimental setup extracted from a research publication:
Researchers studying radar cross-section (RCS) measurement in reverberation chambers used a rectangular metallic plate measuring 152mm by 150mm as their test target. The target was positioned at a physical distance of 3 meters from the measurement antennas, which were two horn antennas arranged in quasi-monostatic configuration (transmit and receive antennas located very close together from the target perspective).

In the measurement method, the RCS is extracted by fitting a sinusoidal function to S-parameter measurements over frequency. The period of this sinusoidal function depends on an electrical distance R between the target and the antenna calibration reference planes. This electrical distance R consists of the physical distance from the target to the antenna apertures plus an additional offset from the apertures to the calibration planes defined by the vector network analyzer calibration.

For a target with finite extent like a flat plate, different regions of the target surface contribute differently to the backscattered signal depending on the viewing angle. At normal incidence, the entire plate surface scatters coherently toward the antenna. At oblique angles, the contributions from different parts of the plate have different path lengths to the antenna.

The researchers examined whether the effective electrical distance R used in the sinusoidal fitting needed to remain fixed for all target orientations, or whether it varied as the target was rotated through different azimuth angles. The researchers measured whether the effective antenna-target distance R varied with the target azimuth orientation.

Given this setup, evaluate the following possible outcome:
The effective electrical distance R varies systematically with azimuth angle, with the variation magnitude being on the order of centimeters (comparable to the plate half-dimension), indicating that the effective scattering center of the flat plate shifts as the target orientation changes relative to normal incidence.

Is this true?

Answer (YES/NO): YES